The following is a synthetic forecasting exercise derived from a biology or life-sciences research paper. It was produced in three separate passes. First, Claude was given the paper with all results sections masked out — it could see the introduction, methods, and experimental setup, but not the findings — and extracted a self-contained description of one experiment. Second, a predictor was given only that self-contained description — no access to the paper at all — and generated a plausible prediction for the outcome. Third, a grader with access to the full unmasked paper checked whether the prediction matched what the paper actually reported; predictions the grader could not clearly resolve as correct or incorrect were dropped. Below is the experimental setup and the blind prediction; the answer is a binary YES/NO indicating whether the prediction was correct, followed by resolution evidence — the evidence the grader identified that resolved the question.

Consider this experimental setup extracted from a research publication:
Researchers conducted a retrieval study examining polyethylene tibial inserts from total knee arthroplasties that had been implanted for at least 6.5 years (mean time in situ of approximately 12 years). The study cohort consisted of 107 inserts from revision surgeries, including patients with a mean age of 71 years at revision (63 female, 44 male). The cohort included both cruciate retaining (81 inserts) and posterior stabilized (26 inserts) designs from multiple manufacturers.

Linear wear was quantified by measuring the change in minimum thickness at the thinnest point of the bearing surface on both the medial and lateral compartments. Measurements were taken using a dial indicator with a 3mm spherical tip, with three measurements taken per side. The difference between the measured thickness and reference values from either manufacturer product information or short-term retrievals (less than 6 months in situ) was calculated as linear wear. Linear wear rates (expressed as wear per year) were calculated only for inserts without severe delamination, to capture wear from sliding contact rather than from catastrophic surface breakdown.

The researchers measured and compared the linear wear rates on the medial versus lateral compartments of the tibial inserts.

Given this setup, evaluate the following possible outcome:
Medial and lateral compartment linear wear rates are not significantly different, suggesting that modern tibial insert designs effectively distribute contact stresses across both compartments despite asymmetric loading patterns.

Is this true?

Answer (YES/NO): NO